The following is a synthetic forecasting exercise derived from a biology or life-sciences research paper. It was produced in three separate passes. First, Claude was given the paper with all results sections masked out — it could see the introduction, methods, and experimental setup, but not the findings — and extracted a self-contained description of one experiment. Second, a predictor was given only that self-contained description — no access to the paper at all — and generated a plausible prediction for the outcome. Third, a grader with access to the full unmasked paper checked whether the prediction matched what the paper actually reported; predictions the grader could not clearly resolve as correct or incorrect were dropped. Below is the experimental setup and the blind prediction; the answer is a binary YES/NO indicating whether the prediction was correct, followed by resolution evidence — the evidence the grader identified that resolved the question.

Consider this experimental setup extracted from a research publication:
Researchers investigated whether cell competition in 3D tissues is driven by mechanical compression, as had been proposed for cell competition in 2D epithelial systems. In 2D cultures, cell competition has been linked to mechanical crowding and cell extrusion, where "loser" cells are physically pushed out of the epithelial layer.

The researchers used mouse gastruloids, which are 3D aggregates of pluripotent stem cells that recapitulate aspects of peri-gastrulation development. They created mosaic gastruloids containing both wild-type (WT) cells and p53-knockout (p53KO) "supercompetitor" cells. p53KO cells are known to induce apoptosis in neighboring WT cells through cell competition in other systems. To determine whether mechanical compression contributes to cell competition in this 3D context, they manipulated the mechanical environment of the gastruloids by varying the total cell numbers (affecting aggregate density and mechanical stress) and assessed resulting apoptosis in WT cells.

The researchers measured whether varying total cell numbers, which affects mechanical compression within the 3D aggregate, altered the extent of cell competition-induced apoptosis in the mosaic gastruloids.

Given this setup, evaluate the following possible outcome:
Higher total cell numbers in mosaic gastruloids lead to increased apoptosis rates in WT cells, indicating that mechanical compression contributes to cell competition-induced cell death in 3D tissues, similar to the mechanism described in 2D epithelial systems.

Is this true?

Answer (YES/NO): NO